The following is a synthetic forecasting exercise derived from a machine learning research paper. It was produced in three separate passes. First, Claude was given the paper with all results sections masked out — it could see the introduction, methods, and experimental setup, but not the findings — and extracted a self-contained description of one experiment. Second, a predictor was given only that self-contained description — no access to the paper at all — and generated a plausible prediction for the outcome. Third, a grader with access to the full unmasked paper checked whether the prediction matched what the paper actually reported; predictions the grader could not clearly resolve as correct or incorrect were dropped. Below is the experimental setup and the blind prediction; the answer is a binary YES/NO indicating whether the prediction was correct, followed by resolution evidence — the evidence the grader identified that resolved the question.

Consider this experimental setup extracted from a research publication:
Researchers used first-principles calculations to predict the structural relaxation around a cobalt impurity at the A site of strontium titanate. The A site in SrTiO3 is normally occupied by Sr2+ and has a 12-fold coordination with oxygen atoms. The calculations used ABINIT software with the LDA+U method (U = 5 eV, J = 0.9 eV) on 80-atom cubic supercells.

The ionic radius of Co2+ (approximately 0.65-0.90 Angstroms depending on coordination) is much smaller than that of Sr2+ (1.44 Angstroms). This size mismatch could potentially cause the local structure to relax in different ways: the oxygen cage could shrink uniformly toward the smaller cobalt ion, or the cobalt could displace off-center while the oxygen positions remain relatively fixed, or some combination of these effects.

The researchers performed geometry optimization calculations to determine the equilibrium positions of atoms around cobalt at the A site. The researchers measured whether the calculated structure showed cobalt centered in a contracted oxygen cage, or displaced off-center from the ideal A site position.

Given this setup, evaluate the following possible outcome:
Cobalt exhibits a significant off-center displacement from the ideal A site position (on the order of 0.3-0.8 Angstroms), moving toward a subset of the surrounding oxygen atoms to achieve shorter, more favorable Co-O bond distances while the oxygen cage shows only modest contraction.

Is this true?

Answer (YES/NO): NO